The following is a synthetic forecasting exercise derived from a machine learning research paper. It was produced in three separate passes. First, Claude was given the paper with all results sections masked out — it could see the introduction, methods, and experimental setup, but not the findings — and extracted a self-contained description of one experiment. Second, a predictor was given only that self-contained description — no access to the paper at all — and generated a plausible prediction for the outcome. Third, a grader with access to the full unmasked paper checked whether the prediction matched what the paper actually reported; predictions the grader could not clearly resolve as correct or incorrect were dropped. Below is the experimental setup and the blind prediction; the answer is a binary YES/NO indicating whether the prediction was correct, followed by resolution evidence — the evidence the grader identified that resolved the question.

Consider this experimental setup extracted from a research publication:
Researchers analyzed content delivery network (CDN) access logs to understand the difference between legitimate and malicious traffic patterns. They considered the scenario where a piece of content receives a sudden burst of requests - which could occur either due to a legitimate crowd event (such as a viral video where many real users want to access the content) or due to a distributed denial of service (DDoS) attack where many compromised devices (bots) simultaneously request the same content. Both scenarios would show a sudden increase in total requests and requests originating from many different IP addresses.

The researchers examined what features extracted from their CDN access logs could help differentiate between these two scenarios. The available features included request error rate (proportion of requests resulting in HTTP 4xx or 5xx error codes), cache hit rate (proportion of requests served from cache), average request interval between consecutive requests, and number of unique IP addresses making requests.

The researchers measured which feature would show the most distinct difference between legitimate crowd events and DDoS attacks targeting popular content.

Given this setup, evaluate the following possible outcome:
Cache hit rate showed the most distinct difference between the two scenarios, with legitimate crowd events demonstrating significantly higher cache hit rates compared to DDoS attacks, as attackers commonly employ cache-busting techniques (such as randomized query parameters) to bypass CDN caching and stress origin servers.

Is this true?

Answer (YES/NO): NO